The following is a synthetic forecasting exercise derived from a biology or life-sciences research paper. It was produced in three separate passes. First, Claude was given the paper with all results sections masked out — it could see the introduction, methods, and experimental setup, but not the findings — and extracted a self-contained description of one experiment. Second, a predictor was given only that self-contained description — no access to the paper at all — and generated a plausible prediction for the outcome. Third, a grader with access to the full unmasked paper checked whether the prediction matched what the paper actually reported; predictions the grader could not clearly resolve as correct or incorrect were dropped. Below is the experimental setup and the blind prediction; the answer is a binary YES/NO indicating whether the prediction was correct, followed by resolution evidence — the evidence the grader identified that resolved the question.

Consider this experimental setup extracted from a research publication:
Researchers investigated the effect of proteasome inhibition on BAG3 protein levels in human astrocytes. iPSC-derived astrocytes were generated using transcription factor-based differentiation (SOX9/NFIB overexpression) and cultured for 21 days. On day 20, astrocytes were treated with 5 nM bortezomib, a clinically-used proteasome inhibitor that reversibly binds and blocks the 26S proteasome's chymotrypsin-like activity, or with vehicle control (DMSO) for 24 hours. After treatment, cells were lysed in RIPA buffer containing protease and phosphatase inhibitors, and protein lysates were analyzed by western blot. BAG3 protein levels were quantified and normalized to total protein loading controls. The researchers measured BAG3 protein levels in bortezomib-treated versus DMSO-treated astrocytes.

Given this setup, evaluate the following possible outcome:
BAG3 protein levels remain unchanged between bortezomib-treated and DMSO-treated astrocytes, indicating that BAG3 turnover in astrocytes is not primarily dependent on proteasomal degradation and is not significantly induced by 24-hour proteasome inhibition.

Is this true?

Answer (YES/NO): NO